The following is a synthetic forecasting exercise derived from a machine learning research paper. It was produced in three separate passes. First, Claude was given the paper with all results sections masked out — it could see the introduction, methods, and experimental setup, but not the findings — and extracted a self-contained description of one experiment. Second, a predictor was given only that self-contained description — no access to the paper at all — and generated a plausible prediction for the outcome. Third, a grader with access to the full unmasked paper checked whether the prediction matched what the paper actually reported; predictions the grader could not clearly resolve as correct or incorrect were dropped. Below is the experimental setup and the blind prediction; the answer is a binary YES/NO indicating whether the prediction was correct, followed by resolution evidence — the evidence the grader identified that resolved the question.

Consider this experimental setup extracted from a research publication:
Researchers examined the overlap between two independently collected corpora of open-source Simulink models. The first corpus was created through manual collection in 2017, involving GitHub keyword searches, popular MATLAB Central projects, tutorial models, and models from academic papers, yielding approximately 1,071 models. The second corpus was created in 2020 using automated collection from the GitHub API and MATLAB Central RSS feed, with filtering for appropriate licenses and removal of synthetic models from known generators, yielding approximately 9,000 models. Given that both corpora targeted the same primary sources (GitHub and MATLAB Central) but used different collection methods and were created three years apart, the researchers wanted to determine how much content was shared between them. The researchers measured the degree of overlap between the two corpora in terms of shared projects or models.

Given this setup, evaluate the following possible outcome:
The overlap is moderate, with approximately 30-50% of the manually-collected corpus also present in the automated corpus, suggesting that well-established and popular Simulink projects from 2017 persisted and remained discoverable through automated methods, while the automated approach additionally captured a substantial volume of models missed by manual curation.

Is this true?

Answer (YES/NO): YES